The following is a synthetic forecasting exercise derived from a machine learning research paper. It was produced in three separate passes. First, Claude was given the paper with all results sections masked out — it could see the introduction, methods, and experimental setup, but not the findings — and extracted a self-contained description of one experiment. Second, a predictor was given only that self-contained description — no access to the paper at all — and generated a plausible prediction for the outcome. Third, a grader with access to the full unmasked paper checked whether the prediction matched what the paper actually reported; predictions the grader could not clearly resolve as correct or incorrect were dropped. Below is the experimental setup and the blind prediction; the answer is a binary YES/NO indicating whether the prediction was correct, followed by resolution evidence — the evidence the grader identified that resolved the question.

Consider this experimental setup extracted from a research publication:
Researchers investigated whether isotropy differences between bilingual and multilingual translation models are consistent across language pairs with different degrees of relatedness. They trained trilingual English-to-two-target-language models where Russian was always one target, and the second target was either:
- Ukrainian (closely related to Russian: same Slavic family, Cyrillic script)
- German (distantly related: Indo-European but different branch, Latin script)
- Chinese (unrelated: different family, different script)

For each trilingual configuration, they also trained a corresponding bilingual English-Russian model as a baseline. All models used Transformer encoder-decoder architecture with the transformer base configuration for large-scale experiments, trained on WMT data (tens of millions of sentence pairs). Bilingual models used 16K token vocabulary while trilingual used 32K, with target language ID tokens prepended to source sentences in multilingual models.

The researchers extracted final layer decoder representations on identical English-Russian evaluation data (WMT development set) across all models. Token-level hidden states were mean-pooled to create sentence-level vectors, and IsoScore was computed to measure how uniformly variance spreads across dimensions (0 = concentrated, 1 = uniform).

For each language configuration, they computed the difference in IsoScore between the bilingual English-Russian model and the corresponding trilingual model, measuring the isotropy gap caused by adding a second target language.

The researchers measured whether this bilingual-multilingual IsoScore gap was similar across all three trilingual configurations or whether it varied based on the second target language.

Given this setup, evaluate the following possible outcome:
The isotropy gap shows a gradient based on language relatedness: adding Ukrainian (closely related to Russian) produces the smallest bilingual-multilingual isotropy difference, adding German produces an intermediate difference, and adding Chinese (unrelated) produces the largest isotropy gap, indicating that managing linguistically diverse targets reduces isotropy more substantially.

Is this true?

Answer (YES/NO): NO